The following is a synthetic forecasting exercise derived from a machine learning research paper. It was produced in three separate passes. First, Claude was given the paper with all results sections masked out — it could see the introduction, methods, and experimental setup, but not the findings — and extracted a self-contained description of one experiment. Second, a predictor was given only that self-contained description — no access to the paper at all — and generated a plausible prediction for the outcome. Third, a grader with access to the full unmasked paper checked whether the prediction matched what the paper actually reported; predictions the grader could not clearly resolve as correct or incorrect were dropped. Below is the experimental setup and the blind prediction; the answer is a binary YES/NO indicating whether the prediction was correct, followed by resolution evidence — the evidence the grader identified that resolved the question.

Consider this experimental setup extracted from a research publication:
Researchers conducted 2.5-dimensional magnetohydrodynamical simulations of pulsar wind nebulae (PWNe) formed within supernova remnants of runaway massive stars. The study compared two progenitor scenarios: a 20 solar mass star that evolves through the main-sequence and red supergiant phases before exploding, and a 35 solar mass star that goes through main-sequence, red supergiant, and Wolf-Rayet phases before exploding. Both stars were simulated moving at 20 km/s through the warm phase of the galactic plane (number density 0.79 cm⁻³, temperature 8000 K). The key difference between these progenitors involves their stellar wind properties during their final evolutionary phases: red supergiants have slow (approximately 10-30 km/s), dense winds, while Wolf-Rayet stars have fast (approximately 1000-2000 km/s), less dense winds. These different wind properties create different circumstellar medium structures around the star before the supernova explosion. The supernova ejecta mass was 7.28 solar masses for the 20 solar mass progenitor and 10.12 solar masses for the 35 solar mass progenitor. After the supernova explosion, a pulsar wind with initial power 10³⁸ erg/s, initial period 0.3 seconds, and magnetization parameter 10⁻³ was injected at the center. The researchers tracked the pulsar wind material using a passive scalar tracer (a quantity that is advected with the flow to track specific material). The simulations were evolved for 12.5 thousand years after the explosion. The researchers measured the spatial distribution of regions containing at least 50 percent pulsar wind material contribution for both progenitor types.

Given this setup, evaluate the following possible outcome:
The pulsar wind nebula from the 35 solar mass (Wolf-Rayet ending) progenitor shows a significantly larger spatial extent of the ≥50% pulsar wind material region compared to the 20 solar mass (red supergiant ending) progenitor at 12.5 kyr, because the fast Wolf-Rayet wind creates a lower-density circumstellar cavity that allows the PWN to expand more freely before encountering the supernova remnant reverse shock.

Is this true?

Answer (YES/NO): YES